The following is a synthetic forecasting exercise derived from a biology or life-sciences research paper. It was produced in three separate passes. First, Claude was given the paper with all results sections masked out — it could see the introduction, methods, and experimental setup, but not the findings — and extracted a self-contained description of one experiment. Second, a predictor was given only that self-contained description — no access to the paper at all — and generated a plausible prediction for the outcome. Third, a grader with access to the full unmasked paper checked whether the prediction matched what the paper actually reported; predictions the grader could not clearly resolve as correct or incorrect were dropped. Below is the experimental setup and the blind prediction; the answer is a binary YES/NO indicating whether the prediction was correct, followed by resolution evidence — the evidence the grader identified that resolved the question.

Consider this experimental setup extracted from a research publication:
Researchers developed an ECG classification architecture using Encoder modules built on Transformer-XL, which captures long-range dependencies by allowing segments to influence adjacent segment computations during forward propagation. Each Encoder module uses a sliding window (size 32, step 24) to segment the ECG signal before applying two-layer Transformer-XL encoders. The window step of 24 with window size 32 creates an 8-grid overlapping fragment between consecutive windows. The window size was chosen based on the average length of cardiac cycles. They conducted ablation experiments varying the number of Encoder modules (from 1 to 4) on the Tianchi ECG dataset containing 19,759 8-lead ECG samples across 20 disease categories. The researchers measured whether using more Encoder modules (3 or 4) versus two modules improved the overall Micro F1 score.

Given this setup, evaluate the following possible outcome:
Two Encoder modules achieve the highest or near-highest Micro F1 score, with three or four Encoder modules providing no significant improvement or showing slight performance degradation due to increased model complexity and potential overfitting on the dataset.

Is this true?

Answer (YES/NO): YES